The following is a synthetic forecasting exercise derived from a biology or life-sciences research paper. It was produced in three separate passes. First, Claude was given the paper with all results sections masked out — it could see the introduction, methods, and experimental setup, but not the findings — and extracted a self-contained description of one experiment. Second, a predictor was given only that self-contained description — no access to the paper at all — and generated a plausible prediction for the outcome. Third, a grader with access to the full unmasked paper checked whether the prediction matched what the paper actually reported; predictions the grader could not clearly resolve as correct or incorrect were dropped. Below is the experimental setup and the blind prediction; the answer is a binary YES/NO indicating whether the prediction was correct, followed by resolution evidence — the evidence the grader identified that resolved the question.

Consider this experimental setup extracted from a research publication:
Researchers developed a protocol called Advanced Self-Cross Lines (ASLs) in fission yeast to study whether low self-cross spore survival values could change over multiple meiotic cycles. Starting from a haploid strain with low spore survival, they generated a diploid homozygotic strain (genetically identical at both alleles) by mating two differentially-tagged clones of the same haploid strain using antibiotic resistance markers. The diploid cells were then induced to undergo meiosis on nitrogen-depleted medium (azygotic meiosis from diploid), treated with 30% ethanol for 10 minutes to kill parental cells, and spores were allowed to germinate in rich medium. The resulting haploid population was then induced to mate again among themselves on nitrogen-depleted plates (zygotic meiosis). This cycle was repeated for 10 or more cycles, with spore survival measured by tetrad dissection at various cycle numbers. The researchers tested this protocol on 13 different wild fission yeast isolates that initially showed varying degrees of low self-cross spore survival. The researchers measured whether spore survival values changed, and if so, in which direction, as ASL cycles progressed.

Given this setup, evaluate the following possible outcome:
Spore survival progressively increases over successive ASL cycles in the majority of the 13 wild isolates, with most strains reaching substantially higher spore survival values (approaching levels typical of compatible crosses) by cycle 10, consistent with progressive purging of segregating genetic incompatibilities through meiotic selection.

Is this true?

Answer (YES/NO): NO